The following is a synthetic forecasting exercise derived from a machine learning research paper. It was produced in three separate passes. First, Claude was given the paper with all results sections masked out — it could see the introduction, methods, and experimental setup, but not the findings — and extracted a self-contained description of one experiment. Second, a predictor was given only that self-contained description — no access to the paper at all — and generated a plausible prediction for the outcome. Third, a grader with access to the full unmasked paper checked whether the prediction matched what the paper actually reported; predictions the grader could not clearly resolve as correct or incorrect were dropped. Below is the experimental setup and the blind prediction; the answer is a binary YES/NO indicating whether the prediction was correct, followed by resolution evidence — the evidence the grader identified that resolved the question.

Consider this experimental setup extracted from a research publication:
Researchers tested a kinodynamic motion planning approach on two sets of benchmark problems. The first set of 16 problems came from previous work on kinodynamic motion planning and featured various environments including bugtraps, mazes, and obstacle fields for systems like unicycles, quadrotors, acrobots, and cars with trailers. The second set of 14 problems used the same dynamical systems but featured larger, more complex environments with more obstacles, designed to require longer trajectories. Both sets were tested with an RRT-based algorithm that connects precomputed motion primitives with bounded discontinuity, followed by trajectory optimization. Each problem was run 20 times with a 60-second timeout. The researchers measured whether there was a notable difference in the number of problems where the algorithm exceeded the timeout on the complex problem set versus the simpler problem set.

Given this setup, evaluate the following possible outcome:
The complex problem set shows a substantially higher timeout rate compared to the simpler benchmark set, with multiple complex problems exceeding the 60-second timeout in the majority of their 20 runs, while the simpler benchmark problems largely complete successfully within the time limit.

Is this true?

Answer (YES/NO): NO